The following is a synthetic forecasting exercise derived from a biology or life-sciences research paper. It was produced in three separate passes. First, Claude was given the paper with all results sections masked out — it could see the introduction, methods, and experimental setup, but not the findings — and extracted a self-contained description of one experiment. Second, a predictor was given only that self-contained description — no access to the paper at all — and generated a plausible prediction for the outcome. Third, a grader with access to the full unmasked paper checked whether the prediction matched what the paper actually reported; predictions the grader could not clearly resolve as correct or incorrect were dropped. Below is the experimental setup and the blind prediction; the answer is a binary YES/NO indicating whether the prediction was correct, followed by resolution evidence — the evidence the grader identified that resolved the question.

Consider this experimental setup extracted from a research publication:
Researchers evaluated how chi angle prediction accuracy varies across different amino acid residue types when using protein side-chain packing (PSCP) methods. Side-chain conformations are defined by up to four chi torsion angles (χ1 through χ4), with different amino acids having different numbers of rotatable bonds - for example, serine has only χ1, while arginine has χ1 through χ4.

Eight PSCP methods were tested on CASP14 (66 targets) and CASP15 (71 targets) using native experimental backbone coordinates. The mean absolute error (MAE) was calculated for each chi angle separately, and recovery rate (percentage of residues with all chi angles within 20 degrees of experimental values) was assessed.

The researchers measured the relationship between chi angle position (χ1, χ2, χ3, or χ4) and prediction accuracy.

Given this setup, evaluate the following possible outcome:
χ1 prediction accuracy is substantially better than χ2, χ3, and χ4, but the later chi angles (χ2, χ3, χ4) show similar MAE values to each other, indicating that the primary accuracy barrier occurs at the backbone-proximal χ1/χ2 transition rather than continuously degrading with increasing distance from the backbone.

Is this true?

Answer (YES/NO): NO